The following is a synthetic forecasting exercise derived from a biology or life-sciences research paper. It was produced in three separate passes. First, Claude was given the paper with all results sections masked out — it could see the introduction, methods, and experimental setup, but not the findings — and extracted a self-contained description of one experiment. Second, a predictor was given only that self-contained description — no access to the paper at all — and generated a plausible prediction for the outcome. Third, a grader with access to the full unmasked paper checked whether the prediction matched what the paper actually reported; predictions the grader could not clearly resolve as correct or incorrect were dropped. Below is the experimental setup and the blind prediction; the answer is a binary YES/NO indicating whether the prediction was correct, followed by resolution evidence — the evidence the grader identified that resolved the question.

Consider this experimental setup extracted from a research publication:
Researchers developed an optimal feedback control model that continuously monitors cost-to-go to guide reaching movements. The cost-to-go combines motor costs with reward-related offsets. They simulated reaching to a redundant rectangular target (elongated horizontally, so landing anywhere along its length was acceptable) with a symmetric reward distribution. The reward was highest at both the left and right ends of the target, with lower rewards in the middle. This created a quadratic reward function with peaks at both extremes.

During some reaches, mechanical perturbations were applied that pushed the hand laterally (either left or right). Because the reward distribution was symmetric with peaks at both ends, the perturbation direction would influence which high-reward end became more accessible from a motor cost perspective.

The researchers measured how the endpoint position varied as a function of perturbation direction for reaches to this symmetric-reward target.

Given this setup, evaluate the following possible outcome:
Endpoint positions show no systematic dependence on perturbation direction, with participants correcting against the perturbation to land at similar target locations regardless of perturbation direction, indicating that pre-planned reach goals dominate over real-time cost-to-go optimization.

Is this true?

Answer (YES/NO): NO